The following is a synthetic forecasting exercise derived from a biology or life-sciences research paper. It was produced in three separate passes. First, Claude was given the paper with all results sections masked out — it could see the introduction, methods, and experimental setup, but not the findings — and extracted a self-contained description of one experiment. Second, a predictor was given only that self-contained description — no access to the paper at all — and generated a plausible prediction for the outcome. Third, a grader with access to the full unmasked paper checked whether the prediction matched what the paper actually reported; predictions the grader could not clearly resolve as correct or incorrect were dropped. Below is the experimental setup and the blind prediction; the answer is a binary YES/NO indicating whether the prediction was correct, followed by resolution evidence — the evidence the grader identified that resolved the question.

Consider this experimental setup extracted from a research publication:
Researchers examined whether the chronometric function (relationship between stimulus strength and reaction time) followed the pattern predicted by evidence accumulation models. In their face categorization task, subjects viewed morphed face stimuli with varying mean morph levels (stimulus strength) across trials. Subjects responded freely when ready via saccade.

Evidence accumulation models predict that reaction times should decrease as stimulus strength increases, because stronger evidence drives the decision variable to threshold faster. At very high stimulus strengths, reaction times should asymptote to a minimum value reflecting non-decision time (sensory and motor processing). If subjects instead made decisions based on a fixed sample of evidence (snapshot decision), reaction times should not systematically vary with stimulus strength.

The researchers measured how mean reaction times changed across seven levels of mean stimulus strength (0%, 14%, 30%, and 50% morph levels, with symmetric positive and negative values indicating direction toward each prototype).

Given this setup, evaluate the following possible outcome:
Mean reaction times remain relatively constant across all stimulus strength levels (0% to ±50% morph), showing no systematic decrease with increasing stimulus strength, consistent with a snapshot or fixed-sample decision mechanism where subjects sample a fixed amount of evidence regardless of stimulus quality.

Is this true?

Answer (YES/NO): NO